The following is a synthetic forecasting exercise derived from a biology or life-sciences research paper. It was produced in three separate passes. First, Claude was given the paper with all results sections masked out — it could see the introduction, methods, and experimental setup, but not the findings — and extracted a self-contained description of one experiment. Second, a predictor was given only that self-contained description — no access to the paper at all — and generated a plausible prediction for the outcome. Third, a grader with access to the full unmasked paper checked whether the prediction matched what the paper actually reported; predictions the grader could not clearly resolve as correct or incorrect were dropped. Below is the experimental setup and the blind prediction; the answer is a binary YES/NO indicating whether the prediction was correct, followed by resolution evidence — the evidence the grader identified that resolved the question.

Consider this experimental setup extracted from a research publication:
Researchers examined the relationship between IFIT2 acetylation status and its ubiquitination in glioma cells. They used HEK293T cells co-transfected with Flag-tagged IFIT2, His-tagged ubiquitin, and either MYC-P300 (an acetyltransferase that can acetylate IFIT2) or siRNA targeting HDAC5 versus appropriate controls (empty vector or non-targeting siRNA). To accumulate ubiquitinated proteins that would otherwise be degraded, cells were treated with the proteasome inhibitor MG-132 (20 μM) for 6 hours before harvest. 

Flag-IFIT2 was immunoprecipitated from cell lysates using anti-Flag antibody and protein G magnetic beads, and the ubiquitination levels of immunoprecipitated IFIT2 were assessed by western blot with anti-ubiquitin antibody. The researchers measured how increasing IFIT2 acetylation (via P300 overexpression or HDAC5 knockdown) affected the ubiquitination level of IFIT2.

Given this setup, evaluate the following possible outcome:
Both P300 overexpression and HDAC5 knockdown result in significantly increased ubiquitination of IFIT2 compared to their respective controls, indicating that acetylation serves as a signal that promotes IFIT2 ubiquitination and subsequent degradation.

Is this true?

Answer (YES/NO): NO